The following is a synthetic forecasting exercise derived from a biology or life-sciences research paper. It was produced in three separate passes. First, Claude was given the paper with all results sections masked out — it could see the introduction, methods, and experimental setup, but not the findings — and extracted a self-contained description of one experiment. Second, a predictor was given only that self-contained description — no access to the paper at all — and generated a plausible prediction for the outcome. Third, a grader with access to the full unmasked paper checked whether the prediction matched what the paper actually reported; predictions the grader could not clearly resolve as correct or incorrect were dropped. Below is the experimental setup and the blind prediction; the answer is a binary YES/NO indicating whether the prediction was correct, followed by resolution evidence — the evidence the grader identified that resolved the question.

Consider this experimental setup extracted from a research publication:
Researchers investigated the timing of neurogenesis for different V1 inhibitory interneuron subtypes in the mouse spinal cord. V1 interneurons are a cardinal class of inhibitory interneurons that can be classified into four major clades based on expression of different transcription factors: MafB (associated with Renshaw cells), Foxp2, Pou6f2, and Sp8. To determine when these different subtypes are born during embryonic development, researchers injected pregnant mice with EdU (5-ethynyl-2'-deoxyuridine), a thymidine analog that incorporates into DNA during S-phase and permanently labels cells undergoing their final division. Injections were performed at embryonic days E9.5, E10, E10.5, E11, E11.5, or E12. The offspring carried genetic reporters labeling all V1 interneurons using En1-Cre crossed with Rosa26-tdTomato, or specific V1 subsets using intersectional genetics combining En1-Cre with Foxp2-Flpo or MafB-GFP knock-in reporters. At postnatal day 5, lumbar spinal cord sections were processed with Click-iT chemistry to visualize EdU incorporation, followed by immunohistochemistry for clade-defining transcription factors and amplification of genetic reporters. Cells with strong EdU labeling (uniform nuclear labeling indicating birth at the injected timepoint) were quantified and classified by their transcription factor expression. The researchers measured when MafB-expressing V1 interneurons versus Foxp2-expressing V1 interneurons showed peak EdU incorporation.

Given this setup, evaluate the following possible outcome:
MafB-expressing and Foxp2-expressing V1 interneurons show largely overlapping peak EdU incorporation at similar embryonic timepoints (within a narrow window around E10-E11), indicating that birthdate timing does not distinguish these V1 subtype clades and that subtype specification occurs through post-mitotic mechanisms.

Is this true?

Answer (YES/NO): NO